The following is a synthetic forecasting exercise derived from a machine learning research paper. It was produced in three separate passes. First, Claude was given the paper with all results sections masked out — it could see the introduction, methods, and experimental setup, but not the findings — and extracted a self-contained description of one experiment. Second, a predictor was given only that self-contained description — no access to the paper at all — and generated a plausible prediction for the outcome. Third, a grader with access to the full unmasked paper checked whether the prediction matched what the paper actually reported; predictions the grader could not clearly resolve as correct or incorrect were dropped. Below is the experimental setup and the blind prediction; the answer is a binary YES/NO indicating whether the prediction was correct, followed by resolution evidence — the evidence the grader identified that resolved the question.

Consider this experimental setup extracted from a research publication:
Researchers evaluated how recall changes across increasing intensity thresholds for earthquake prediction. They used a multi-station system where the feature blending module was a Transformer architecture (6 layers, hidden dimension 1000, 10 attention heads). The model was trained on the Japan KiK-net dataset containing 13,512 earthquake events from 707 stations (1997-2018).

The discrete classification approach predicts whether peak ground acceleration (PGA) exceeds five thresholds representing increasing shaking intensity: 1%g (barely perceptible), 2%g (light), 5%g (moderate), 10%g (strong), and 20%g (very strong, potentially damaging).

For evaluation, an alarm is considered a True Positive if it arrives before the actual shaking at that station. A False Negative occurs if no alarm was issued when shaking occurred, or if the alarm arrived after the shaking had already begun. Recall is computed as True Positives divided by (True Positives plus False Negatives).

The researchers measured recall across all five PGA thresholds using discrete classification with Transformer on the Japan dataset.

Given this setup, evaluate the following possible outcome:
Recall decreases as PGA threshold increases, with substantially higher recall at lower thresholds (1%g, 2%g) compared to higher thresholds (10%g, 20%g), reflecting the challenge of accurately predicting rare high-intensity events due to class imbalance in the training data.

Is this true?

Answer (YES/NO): NO